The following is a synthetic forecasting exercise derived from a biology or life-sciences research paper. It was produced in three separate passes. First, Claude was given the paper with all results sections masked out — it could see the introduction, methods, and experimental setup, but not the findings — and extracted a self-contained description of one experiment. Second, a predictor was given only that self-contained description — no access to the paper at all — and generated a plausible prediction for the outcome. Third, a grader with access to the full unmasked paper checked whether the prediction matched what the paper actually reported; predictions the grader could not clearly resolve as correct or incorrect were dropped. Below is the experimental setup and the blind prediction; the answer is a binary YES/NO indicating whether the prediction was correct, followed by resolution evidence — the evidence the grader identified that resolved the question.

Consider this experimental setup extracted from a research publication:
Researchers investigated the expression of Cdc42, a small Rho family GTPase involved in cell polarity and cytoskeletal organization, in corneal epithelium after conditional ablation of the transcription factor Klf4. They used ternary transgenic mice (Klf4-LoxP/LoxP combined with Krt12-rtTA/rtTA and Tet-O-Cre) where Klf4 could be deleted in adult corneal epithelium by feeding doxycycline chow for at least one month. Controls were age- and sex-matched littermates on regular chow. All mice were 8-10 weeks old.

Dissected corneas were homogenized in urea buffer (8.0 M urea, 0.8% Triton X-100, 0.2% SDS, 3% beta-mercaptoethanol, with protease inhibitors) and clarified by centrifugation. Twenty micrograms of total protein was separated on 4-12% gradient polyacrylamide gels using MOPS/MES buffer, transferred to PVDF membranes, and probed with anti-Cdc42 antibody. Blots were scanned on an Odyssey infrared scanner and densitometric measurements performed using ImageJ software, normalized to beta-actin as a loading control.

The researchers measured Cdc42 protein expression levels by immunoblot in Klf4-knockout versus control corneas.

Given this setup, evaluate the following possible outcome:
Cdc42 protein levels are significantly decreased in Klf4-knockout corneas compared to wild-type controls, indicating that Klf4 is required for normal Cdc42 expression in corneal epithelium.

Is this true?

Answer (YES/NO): NO